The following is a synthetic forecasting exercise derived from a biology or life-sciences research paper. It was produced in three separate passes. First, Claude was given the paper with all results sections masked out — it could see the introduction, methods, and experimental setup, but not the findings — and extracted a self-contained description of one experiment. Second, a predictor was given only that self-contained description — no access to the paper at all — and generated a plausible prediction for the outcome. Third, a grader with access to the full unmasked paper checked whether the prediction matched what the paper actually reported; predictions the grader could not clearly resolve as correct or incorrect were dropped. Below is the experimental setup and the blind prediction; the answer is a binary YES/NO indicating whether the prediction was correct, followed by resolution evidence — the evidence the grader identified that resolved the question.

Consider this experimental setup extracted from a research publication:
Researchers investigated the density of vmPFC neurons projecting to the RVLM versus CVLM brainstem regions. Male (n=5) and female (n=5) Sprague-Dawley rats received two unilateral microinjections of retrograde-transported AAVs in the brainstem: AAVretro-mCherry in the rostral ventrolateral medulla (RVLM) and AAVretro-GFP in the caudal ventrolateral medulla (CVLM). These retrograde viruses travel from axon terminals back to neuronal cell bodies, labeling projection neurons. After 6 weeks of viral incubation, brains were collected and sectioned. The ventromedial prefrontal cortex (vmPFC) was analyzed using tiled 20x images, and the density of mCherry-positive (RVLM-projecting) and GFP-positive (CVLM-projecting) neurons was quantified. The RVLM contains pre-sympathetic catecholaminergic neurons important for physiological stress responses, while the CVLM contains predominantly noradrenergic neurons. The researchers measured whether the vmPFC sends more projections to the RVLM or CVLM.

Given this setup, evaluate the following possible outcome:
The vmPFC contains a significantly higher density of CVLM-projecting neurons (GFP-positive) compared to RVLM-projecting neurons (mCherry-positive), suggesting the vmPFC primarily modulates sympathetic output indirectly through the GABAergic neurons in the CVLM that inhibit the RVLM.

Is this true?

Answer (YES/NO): NO